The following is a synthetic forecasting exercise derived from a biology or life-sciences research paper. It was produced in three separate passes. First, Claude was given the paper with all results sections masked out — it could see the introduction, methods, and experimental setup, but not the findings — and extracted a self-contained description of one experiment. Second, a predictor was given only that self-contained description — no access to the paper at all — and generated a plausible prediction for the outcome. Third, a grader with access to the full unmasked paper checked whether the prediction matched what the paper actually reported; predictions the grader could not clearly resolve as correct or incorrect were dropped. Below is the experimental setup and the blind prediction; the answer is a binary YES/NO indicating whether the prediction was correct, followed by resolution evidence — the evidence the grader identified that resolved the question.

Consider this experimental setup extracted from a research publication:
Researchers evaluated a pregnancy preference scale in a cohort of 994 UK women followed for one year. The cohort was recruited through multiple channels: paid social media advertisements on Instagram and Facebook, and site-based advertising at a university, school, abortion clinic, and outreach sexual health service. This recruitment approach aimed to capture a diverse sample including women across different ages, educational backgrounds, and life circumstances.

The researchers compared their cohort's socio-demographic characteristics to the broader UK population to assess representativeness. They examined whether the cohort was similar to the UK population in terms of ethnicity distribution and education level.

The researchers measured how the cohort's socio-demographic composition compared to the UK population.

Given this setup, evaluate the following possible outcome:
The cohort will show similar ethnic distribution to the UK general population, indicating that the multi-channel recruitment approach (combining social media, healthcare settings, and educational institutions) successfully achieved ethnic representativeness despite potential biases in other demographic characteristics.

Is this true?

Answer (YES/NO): YES